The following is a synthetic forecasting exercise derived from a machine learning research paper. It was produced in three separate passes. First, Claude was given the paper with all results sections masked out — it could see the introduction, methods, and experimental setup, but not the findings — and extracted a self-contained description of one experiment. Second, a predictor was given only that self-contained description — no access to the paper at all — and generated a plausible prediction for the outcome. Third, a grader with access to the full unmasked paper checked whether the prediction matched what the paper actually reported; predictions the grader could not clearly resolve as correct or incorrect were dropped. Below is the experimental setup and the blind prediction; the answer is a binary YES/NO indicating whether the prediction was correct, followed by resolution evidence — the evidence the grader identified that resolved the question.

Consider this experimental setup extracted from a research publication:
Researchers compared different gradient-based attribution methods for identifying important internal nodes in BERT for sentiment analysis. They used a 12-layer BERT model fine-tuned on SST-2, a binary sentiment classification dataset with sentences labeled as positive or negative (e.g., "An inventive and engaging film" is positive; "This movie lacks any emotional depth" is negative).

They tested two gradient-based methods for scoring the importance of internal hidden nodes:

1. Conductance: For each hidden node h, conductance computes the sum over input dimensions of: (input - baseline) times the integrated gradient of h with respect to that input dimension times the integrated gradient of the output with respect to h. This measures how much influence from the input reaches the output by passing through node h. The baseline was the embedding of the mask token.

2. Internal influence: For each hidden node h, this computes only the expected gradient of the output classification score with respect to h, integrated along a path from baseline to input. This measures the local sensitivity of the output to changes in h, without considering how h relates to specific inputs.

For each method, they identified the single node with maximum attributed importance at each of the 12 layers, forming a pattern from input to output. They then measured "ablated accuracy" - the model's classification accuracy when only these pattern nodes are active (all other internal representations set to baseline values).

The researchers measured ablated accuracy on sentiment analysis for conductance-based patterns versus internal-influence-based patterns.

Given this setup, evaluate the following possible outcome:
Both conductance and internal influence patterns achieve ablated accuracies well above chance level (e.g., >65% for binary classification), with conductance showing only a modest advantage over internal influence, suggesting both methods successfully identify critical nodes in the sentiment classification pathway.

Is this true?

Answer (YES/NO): NO